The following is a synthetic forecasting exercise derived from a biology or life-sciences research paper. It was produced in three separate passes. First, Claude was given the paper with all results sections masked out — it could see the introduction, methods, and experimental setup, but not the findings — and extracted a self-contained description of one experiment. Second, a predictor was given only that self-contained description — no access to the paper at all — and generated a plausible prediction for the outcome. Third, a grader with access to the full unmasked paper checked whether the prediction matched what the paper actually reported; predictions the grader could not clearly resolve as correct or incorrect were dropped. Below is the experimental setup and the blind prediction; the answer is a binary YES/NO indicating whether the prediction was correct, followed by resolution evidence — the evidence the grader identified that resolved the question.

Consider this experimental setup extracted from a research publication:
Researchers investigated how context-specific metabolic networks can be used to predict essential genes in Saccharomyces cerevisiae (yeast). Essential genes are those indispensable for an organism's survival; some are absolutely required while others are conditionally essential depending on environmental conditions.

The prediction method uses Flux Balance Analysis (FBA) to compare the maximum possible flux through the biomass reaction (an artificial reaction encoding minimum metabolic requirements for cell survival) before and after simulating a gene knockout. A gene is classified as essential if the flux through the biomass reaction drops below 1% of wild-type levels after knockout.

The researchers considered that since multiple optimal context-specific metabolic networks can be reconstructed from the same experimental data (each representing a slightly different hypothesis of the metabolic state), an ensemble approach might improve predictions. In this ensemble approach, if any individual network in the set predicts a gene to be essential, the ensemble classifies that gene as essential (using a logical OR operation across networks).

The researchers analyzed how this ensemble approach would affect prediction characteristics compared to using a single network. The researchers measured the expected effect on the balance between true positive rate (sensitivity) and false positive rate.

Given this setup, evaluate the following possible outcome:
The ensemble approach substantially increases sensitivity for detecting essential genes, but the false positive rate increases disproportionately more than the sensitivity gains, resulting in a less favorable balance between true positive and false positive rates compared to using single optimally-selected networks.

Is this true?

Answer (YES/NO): NO